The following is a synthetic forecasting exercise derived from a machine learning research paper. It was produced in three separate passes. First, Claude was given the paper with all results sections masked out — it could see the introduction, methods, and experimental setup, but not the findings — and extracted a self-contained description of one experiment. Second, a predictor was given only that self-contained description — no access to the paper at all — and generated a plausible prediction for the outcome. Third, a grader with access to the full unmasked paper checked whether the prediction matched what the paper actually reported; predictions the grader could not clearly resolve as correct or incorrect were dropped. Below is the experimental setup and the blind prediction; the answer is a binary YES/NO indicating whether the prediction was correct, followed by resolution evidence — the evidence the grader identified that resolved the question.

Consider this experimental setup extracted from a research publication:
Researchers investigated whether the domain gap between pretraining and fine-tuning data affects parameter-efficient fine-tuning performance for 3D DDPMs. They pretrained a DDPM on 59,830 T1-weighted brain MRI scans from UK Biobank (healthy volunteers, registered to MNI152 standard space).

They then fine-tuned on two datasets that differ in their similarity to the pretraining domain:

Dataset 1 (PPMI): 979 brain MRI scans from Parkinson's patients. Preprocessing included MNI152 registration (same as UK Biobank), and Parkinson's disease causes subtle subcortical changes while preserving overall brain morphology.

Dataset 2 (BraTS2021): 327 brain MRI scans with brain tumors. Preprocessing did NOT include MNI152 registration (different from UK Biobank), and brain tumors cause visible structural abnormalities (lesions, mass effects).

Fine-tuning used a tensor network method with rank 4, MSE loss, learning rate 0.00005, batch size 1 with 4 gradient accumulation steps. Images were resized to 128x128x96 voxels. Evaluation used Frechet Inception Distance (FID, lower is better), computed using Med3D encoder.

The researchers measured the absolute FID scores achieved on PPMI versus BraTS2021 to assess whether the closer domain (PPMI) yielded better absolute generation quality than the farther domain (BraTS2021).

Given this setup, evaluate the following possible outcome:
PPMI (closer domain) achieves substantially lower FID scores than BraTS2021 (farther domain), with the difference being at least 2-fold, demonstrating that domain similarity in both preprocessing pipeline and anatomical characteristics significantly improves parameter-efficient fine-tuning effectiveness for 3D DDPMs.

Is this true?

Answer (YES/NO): NO